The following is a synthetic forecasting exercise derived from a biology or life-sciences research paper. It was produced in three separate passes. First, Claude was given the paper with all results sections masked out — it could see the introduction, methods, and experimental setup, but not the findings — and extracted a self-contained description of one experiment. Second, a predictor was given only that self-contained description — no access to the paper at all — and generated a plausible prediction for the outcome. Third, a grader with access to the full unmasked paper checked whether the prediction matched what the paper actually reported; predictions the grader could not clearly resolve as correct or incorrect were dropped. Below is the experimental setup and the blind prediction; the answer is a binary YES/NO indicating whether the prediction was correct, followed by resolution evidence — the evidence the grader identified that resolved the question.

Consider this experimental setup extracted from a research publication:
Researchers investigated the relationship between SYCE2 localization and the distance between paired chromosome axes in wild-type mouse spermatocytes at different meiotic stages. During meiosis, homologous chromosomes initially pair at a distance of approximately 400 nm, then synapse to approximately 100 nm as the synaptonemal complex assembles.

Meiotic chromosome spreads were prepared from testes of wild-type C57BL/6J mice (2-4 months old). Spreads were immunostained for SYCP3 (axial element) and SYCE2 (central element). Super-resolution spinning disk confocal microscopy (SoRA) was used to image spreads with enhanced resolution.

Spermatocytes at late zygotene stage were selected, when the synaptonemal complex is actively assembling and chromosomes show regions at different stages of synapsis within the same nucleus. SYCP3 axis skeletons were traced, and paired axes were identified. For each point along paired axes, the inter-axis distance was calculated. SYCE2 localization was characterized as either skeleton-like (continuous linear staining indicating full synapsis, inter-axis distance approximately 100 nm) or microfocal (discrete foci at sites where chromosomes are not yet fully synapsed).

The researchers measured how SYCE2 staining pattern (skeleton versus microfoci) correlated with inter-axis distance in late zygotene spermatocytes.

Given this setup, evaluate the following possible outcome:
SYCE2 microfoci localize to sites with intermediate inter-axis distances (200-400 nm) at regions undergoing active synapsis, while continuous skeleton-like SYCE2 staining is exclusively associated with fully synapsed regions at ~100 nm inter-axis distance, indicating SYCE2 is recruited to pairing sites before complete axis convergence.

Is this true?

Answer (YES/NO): NO